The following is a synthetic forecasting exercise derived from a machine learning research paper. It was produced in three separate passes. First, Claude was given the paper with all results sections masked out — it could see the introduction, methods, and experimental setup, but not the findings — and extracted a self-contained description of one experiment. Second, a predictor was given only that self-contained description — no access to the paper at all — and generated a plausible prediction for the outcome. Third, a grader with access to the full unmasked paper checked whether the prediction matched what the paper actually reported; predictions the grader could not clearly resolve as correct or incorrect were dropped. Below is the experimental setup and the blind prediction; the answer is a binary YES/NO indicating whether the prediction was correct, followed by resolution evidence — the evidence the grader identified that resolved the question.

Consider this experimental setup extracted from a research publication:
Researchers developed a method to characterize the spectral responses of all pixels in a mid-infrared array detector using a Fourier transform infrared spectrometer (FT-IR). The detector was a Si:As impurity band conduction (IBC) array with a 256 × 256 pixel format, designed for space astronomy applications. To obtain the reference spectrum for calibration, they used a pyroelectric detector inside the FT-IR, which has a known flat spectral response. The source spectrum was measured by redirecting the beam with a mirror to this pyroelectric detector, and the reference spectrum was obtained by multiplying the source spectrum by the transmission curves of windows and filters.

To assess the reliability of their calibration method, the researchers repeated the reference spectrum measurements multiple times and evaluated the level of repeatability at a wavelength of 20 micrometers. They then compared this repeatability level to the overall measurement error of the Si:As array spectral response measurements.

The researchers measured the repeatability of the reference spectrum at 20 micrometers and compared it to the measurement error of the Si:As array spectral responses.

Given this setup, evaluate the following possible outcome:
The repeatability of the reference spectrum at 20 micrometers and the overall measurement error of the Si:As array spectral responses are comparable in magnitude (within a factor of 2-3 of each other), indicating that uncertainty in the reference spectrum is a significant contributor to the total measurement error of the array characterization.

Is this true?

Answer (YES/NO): NO